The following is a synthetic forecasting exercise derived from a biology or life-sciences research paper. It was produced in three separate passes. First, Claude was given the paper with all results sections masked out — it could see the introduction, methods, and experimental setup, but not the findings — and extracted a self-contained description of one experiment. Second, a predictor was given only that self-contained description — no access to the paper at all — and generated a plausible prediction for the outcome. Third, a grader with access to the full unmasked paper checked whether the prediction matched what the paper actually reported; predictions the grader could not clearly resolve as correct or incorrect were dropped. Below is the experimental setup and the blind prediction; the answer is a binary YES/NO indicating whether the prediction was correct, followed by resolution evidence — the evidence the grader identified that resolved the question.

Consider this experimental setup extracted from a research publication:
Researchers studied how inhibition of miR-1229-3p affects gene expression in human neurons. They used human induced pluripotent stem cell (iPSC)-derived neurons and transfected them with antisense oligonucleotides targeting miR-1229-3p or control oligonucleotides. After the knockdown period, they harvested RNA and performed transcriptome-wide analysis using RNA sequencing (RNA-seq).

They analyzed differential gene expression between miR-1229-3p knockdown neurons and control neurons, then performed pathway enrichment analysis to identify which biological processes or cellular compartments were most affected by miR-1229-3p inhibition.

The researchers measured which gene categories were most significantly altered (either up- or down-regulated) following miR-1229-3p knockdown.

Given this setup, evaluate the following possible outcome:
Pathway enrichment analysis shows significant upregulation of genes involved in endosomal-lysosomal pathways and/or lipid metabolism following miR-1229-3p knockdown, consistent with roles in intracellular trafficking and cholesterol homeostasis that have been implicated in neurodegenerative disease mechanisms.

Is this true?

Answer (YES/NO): NO